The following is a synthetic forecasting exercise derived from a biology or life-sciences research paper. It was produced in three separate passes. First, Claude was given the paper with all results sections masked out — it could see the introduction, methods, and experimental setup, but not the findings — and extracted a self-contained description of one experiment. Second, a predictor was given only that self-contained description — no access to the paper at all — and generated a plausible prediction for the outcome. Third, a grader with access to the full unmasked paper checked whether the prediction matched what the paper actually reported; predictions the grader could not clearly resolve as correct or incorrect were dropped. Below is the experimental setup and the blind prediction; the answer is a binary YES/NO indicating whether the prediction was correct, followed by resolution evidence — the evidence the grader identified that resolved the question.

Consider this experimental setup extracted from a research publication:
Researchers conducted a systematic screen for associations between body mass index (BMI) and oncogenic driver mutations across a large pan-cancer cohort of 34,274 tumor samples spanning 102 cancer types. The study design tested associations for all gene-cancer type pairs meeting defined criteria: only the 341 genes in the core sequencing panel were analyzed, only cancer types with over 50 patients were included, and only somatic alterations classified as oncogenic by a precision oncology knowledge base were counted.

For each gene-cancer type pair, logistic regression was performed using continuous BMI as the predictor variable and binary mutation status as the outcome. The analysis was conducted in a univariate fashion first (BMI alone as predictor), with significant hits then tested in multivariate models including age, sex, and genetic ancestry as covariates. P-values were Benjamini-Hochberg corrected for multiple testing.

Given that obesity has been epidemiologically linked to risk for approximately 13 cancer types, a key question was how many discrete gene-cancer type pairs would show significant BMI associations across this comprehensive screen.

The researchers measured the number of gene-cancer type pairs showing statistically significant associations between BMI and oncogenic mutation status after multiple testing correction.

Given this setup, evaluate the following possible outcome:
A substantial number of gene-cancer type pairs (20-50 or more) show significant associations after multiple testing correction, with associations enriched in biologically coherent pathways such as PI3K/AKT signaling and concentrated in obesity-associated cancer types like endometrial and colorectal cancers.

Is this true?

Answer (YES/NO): NO